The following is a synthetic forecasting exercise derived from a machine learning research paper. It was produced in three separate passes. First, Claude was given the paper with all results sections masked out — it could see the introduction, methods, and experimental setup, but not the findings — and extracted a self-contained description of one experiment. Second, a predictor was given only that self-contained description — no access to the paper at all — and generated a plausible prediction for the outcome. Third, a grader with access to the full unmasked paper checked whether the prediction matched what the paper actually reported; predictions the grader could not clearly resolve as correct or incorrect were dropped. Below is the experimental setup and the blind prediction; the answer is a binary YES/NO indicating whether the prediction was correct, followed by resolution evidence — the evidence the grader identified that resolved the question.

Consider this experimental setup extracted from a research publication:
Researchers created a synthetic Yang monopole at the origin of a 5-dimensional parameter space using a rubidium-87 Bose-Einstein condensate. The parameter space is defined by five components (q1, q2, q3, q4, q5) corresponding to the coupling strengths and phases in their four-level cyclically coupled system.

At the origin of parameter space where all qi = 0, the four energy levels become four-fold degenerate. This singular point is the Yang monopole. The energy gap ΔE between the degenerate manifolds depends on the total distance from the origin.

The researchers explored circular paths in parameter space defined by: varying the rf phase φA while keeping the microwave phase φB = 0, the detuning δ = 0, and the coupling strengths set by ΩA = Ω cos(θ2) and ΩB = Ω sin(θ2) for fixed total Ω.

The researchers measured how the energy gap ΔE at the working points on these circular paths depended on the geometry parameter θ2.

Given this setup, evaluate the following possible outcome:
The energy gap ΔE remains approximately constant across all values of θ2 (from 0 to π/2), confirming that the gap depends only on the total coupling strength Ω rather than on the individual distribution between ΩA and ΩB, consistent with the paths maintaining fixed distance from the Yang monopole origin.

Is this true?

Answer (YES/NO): YES